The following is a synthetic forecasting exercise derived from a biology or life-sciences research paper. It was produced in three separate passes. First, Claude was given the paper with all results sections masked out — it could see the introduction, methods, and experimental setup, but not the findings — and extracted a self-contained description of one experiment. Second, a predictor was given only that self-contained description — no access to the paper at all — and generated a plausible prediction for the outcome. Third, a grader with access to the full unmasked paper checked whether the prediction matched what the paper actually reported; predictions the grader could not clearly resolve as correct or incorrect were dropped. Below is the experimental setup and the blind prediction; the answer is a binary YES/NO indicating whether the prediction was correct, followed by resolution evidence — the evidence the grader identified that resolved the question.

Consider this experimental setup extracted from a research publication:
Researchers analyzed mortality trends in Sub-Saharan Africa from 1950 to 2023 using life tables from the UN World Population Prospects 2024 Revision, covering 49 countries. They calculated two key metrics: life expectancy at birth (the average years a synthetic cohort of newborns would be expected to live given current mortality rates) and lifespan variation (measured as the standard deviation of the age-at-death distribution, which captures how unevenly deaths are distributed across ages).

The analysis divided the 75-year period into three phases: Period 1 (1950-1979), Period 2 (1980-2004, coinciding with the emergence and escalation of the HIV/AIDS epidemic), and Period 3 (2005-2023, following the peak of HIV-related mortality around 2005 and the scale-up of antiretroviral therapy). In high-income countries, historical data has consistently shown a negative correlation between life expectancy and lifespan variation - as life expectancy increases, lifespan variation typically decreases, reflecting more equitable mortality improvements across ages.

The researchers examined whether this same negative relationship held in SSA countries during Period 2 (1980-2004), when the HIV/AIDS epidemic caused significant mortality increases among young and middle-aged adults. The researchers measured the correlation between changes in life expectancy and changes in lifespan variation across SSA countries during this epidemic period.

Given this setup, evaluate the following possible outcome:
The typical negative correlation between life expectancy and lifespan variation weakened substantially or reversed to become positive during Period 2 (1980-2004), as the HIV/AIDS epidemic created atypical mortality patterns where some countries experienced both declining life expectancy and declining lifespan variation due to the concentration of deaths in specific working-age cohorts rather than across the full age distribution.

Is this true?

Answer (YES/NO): NO